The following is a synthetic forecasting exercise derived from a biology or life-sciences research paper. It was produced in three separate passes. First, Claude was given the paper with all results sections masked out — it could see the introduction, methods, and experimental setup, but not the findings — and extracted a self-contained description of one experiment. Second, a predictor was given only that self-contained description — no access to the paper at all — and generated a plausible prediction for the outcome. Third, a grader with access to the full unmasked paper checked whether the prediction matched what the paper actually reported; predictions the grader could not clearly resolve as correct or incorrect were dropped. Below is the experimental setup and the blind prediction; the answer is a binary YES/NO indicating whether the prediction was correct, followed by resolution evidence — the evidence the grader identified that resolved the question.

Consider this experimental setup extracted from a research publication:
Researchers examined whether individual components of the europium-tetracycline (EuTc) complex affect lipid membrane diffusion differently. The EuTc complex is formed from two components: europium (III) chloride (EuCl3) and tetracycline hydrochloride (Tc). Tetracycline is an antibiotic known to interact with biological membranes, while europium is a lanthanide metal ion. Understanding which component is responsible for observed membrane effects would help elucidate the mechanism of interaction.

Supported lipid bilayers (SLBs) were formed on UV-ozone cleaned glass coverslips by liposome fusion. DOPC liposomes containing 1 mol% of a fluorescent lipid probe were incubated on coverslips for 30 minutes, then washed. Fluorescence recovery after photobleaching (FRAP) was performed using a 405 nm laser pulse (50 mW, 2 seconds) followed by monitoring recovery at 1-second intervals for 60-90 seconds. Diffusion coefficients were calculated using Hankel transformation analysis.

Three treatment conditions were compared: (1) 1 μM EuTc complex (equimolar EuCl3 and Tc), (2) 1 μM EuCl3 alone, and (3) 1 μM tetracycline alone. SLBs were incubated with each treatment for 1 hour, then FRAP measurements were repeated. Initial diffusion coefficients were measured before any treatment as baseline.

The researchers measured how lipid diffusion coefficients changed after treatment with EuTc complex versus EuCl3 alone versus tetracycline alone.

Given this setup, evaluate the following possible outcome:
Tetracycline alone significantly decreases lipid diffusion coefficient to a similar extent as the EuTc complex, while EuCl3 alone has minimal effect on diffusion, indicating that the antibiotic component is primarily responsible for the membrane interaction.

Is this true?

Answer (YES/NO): NO